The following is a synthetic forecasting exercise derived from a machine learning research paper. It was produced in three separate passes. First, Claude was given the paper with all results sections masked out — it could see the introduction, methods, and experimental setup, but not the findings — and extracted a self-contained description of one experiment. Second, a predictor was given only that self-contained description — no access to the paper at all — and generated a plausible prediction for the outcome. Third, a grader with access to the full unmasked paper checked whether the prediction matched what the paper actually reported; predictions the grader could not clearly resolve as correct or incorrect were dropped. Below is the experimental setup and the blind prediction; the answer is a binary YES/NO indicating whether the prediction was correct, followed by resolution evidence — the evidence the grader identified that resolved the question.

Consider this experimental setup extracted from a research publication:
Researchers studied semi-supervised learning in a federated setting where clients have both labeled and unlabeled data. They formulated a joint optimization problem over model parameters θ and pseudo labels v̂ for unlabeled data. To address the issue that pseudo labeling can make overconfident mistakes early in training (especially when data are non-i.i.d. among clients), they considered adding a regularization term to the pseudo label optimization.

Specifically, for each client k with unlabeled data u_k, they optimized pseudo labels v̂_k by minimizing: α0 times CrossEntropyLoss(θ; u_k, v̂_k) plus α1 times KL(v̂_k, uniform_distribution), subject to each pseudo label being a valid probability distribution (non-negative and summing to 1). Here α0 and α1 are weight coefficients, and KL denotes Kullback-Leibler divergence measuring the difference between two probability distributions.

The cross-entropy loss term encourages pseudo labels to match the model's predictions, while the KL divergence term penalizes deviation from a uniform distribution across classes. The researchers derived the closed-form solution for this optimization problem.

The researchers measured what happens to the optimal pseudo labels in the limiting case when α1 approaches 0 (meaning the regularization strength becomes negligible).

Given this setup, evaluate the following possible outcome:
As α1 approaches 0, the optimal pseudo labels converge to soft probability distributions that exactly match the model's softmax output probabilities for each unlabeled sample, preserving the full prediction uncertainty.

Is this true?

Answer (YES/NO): NO